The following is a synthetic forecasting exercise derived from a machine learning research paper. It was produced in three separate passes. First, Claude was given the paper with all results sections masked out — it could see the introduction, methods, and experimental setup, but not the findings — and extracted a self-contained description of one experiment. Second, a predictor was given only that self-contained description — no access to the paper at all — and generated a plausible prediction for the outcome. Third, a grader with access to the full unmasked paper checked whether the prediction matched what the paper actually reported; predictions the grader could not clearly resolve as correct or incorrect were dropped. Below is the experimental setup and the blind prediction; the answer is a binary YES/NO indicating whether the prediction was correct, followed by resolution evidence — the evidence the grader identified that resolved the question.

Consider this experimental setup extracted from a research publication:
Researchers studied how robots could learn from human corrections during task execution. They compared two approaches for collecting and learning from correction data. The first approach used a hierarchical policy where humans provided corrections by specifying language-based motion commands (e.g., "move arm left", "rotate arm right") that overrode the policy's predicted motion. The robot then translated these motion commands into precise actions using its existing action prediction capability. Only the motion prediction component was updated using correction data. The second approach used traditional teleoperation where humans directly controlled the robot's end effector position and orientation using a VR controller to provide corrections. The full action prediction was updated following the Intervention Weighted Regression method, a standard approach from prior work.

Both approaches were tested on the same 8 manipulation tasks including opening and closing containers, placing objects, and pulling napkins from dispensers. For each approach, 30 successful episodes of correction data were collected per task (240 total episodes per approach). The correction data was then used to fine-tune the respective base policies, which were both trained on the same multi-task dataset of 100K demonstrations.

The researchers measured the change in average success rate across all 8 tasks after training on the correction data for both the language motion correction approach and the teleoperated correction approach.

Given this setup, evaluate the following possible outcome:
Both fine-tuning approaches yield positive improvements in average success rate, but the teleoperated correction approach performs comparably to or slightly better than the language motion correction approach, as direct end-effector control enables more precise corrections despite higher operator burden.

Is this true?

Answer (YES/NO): NO